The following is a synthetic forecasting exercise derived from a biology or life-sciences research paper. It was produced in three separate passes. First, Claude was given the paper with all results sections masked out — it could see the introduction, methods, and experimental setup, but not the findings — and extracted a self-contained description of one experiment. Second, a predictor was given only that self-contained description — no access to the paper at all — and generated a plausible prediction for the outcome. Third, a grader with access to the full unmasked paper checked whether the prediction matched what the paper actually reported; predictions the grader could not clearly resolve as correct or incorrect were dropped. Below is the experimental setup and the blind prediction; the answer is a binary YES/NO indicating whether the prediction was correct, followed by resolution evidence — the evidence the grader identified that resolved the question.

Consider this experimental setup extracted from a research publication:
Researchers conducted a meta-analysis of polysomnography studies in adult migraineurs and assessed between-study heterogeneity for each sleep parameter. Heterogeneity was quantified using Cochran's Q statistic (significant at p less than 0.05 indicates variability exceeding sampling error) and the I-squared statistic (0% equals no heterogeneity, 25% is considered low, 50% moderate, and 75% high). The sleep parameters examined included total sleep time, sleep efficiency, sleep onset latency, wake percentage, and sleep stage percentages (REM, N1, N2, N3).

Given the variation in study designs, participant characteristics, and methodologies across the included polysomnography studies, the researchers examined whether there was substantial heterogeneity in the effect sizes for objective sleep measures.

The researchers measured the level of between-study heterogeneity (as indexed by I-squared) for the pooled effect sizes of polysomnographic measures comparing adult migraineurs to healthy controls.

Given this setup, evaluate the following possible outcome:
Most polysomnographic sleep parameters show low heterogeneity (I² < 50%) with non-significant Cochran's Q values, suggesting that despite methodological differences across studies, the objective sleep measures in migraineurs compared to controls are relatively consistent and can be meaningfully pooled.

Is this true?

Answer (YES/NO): YES